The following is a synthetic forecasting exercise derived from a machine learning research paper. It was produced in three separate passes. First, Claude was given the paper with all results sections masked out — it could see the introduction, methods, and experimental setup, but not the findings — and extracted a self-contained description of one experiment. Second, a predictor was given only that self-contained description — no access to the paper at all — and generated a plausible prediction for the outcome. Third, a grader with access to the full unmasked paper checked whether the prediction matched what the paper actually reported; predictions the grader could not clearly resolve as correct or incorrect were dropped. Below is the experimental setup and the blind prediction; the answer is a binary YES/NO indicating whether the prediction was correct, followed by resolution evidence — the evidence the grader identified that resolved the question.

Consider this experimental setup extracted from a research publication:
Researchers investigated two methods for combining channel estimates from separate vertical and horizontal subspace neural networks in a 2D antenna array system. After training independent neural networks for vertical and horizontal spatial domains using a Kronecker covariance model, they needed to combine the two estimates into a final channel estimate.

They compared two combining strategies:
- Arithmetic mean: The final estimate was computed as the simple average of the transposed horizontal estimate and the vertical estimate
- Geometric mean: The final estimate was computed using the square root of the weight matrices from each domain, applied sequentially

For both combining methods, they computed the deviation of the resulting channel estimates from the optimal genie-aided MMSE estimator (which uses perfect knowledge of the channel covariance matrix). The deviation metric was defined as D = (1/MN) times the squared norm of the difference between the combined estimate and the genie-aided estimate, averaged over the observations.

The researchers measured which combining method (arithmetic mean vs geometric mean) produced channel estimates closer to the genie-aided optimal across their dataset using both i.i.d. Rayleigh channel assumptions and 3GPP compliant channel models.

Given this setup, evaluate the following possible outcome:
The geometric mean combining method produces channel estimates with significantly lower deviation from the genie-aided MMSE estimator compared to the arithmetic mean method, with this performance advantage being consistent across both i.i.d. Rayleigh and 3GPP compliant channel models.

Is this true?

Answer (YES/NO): NO